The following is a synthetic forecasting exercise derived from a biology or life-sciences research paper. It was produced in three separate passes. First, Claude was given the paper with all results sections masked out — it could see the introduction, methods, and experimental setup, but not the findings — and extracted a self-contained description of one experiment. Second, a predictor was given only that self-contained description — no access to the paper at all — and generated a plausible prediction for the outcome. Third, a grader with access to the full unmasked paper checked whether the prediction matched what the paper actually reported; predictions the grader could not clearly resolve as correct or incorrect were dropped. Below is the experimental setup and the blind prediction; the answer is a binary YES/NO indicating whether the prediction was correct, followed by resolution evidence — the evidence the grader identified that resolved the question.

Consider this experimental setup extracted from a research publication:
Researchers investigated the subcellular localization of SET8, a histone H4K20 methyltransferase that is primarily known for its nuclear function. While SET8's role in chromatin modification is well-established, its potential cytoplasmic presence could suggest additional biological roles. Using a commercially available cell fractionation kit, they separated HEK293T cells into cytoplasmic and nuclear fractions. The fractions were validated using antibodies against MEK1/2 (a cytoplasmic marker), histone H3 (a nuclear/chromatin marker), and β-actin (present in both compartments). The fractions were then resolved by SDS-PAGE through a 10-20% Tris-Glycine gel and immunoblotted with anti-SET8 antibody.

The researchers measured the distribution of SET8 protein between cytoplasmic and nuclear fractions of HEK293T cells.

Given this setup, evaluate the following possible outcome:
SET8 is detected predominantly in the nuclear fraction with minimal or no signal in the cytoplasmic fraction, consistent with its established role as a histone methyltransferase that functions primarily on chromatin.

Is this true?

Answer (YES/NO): NO